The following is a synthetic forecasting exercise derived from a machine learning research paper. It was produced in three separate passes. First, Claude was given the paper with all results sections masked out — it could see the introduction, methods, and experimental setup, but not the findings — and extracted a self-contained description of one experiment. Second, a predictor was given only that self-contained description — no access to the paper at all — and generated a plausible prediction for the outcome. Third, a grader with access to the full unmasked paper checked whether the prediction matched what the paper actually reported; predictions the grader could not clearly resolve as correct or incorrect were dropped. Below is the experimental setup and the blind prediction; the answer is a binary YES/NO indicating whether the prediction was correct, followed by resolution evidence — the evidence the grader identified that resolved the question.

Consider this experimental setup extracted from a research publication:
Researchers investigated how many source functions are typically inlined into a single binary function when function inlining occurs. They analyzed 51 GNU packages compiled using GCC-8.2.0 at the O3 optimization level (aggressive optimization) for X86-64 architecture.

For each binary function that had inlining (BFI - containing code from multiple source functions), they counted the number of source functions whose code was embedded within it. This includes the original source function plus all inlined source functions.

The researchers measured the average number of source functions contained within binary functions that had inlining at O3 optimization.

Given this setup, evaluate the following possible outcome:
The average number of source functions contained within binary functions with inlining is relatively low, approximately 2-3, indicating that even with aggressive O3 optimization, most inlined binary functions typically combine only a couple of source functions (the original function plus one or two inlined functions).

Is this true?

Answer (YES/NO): NO